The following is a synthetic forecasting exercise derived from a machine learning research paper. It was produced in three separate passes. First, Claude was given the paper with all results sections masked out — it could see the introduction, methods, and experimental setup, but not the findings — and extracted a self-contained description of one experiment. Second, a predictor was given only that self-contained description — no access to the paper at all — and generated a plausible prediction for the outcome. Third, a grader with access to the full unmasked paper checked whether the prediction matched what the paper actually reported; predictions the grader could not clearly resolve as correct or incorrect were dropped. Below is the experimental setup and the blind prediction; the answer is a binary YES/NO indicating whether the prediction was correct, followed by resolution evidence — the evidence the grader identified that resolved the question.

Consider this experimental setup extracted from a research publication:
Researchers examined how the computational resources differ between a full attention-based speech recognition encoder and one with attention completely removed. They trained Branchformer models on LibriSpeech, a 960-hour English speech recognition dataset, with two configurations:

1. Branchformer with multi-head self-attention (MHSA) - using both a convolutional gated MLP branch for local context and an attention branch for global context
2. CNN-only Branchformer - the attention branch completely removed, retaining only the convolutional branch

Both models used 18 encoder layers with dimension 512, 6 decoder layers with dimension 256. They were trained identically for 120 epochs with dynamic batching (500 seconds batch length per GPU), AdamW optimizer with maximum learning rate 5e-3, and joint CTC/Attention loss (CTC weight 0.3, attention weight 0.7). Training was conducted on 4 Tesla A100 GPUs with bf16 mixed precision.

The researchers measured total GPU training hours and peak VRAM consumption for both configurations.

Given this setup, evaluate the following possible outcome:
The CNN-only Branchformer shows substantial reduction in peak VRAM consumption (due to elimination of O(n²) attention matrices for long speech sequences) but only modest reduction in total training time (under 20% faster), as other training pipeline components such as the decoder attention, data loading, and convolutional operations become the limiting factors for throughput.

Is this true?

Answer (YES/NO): NO